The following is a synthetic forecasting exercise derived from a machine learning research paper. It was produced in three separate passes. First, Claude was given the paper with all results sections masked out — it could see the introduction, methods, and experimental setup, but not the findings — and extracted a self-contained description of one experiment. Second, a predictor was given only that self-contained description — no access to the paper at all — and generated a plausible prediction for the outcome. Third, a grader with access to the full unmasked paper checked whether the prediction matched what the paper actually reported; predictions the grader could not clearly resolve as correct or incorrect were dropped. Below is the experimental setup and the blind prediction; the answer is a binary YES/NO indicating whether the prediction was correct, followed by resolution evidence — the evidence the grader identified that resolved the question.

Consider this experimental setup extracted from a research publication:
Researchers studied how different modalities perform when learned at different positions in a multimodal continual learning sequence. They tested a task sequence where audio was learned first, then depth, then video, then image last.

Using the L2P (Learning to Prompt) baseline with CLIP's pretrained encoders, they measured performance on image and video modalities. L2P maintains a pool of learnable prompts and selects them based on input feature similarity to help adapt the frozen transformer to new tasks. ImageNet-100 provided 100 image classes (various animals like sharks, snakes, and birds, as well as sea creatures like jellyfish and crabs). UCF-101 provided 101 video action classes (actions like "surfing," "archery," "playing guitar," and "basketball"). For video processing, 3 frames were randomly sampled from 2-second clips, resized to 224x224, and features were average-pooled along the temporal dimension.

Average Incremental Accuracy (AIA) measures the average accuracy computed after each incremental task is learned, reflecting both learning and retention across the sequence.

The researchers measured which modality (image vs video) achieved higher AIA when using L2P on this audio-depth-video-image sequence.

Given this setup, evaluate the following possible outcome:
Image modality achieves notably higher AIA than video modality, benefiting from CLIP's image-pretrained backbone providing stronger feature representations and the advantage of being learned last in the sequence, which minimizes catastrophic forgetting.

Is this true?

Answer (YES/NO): YES